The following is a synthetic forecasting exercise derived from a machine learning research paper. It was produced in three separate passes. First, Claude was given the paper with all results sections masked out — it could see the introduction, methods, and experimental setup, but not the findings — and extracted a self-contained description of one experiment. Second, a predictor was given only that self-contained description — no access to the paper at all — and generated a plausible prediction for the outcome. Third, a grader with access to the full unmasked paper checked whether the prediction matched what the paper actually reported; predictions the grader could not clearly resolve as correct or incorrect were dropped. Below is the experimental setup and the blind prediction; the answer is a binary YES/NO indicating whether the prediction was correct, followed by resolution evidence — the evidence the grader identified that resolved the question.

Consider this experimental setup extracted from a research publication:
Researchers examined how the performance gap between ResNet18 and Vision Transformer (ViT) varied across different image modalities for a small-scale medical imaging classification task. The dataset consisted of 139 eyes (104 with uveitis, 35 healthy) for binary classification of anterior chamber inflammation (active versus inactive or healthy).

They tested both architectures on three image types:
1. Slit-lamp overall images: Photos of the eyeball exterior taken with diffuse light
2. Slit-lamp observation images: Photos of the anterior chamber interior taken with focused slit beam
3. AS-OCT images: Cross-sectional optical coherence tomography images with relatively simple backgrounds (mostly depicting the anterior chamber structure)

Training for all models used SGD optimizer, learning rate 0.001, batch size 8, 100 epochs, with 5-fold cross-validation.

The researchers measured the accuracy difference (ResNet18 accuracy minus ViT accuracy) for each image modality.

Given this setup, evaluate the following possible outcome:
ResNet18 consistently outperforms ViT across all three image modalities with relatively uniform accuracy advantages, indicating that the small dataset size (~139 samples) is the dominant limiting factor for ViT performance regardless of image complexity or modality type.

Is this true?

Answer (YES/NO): NO